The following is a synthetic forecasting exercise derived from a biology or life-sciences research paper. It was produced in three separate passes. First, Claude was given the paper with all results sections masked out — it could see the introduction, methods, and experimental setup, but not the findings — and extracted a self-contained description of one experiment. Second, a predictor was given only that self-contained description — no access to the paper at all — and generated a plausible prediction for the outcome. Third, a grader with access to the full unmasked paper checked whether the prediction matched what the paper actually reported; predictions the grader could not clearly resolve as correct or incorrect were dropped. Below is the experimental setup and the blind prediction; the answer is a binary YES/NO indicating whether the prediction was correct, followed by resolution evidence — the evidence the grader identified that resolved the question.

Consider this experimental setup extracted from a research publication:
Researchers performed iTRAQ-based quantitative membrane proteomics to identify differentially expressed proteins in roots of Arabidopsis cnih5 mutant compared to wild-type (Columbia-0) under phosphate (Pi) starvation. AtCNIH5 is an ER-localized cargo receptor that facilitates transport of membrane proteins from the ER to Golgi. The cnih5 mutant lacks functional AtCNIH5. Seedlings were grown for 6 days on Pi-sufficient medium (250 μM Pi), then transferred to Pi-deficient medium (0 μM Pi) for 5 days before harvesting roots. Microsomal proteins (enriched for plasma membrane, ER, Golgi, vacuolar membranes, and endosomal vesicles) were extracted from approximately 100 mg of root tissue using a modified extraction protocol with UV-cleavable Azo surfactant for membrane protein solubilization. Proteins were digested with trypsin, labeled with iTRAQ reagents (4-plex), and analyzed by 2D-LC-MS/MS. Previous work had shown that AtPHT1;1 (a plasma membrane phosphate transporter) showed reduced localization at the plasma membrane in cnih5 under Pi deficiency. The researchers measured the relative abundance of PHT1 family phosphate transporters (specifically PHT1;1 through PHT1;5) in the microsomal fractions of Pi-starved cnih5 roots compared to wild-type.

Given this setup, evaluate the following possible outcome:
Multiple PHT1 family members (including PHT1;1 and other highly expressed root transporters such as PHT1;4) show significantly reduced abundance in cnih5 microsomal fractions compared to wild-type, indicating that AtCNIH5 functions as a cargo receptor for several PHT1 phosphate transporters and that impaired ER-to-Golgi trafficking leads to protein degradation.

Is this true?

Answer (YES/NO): NO